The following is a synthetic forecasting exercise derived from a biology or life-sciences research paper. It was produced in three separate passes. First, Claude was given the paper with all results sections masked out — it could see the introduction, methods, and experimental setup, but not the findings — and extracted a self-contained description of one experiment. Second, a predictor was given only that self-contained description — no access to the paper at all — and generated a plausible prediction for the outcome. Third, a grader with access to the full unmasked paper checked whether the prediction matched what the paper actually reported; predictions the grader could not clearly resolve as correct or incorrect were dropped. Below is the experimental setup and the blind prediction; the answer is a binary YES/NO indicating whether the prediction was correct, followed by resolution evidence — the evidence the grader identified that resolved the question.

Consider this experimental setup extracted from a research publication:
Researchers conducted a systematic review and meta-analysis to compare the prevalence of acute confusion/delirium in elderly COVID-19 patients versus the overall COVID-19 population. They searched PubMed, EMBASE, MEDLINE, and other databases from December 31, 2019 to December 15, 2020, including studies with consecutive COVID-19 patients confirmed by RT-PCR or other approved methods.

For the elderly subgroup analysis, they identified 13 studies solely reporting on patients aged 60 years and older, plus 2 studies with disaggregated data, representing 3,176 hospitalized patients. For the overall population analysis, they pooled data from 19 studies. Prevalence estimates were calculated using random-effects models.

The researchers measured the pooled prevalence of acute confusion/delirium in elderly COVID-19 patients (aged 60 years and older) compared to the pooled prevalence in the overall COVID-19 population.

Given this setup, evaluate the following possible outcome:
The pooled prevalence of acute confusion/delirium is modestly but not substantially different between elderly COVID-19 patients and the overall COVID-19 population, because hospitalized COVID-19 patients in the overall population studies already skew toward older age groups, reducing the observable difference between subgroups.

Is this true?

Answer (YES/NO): NO